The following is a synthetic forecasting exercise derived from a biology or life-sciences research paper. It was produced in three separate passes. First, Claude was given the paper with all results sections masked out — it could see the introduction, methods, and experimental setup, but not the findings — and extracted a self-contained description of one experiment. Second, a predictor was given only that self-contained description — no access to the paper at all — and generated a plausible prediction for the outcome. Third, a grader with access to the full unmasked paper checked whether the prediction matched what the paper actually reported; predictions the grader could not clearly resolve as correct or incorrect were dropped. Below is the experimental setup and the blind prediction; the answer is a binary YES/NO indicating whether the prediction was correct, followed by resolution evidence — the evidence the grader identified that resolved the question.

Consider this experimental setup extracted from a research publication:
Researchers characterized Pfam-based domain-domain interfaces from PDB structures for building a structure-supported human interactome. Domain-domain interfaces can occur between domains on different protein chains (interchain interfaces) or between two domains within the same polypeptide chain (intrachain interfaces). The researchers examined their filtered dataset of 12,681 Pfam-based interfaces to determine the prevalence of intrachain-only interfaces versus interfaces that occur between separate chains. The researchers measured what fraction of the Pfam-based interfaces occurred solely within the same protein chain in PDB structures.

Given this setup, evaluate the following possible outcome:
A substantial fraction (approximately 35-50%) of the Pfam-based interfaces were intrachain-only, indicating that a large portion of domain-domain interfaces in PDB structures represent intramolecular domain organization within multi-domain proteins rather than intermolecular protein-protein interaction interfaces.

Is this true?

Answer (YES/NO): NO